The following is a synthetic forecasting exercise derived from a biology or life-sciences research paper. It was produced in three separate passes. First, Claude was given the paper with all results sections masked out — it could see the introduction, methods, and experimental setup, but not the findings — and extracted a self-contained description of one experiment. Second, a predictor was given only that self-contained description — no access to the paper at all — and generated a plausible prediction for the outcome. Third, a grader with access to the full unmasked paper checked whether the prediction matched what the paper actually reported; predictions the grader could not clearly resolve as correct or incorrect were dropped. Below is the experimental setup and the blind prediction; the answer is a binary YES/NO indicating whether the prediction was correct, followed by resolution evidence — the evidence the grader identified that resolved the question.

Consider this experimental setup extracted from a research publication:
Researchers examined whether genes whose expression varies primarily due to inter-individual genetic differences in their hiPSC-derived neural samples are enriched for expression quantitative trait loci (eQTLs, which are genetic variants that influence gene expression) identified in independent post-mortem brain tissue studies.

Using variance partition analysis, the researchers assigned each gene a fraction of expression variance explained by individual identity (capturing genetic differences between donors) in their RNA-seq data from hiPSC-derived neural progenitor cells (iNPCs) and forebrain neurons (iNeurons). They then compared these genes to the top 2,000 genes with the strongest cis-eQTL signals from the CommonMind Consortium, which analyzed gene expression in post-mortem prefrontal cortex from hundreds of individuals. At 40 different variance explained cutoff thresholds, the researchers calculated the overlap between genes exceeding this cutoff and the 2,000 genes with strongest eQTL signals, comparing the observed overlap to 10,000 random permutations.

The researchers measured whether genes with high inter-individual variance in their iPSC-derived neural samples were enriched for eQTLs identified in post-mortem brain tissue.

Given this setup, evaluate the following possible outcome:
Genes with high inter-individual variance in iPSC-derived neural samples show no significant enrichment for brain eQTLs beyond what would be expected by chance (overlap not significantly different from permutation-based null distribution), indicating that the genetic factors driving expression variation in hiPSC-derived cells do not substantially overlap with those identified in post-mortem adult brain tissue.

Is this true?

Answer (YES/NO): NO